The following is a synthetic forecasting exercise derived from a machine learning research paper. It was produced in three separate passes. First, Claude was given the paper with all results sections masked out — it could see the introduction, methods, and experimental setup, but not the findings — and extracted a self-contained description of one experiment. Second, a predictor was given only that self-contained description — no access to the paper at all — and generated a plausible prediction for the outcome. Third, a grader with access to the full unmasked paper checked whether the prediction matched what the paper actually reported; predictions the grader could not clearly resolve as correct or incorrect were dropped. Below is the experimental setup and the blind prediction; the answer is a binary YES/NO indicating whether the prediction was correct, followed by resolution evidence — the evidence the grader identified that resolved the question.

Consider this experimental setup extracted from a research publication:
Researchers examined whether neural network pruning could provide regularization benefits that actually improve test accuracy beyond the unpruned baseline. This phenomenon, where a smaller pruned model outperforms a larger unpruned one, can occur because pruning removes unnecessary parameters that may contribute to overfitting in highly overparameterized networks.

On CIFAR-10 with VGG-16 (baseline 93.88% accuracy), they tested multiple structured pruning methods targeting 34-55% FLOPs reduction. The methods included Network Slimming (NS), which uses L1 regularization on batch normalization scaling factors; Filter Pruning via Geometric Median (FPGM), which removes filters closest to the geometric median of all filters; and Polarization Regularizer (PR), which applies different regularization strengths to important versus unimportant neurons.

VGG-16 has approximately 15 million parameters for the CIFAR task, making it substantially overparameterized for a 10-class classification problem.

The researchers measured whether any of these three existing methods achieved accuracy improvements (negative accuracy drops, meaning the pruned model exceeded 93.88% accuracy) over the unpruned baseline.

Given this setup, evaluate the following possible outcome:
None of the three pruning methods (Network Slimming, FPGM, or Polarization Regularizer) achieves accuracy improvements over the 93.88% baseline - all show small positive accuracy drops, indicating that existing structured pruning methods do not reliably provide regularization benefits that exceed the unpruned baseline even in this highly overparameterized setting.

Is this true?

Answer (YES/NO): NO